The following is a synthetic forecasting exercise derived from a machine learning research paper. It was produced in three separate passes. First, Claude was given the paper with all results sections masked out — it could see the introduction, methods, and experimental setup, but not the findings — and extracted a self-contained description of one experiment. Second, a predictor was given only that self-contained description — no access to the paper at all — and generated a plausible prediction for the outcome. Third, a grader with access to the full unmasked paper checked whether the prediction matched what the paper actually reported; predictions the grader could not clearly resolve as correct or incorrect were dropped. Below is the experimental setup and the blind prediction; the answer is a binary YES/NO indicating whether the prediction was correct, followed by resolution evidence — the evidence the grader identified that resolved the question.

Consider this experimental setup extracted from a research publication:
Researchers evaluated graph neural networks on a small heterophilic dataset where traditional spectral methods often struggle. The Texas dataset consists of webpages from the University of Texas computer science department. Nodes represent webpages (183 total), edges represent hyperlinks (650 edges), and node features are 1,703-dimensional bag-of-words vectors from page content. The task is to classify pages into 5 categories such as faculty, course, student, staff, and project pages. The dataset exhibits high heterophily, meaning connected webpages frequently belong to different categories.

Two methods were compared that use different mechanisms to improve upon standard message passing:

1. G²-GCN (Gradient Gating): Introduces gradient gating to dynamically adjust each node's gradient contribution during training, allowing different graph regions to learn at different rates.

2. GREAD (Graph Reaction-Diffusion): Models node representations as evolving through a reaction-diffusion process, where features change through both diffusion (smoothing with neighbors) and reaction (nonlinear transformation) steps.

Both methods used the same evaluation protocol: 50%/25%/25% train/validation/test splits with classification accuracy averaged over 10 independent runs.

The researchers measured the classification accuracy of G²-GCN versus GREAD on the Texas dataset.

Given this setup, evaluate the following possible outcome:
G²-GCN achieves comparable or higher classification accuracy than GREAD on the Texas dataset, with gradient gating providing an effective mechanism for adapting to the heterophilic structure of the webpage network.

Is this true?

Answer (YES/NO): YES